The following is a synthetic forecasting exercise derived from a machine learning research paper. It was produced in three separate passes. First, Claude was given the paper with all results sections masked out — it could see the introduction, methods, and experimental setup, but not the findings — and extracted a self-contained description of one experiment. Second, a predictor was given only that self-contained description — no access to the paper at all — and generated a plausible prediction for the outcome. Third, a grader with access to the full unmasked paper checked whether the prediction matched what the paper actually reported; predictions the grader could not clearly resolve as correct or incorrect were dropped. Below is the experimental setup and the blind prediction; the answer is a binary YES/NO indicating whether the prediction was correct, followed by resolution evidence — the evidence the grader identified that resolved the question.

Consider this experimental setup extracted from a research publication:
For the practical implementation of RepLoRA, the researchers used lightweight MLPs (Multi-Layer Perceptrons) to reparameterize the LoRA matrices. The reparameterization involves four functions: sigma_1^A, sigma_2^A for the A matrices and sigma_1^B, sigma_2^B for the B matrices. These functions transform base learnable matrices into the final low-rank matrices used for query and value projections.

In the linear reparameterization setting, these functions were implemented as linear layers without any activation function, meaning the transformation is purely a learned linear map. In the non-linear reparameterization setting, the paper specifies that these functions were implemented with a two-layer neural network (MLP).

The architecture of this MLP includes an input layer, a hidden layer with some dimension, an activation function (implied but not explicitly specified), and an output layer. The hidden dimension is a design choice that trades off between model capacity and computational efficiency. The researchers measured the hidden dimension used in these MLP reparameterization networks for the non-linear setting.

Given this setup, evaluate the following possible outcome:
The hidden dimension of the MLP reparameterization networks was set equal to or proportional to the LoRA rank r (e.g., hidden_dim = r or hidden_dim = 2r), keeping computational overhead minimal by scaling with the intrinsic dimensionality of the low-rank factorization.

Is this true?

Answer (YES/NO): NO